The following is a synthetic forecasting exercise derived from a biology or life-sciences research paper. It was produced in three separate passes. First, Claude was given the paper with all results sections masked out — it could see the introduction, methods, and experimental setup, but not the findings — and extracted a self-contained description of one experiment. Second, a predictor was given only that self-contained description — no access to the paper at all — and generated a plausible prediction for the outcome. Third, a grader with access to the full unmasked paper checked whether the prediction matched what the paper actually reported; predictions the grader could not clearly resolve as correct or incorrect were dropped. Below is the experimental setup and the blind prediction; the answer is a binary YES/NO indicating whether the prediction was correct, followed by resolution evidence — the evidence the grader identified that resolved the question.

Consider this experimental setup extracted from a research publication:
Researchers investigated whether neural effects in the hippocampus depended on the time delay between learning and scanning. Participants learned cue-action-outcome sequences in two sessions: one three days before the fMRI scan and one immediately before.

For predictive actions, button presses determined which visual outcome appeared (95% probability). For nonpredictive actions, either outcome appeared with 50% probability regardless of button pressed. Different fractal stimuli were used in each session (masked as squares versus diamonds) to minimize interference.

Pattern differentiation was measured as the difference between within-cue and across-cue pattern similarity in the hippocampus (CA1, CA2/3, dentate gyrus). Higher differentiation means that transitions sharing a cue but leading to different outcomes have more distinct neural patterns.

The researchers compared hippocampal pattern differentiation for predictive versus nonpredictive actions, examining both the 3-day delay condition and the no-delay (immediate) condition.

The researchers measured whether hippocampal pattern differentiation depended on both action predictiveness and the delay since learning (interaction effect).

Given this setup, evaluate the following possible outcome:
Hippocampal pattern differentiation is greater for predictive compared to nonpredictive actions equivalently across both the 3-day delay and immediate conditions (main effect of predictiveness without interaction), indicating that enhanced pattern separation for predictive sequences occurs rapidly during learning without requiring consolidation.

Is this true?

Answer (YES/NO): NO